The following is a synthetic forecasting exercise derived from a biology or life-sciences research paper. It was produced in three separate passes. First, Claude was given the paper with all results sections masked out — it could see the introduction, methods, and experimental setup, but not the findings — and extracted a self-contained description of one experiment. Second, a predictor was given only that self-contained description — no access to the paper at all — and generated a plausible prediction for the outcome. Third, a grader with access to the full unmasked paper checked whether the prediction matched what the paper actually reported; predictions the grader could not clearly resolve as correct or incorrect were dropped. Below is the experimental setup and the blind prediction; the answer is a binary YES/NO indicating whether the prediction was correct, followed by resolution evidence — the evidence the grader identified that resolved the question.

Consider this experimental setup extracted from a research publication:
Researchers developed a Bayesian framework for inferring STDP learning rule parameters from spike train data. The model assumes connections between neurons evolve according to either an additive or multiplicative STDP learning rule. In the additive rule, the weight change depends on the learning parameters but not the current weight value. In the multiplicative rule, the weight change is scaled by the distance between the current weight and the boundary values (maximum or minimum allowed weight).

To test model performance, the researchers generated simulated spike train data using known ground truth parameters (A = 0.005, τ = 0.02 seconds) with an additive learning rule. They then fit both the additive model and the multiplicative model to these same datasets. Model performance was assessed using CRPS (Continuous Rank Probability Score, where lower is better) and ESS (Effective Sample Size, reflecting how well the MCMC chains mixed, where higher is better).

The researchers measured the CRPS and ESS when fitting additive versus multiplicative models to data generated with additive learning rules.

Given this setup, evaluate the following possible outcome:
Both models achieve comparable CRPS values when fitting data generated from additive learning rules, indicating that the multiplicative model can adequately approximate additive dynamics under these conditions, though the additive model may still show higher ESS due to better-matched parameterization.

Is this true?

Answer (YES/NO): NO